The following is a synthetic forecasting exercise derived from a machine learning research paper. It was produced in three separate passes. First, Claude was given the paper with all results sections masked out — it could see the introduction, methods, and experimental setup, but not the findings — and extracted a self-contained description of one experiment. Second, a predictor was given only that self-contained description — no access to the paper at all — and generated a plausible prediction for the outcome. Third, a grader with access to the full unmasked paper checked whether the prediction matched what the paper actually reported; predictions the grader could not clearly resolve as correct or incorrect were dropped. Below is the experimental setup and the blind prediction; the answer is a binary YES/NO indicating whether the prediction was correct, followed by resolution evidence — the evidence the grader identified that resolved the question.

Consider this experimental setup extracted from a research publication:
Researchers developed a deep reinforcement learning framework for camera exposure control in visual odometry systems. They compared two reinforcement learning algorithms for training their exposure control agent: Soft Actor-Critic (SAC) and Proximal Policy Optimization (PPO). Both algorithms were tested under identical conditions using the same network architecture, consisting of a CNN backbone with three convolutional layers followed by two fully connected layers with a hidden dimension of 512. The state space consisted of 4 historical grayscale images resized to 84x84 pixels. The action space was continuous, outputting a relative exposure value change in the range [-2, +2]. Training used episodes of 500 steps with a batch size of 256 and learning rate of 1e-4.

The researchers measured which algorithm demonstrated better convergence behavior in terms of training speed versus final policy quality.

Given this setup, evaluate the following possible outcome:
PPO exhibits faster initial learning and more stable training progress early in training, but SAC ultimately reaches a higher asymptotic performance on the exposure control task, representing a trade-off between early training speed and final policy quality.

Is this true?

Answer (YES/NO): YES